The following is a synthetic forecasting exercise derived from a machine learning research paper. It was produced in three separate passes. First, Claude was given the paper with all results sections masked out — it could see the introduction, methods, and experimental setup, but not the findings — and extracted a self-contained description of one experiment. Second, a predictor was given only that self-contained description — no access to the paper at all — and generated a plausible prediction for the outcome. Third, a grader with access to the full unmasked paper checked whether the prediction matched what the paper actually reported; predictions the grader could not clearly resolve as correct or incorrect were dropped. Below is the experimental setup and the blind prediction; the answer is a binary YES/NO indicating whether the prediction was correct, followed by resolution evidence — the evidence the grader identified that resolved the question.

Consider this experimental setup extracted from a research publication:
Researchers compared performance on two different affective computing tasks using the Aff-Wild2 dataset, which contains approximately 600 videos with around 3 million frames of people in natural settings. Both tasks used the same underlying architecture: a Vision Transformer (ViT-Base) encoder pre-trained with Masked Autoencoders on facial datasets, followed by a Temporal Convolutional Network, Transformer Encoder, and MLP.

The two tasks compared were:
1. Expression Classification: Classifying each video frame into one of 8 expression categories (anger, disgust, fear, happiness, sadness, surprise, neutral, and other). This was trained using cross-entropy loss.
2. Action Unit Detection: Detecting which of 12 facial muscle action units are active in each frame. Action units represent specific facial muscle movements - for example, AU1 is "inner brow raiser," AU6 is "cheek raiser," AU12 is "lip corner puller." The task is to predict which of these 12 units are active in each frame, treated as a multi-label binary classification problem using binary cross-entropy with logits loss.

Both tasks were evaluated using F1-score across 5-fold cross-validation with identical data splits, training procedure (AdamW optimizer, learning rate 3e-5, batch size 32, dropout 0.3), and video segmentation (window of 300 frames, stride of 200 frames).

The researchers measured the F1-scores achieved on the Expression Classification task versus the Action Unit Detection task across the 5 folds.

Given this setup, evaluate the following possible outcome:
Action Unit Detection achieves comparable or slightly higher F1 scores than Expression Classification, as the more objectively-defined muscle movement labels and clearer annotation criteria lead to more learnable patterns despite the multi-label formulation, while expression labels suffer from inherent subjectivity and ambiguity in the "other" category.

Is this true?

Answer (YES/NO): YES